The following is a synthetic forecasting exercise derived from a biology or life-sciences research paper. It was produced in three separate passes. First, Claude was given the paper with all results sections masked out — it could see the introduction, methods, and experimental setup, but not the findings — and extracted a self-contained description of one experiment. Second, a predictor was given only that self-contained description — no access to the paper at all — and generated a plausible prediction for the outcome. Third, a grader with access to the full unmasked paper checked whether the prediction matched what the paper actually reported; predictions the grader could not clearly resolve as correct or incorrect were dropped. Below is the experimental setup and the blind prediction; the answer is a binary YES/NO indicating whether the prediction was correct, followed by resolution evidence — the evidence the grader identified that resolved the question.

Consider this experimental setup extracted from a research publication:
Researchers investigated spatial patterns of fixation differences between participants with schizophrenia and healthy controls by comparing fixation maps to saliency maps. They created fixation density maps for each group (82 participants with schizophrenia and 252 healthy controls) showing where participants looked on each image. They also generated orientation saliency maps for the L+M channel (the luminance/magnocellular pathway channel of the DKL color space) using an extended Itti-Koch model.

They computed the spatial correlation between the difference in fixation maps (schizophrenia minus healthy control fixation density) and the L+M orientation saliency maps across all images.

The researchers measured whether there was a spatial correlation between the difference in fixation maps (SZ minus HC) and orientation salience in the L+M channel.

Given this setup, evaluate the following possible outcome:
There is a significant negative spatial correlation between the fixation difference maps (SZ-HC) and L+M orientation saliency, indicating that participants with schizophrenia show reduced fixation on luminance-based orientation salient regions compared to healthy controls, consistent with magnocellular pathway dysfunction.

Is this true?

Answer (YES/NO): NO